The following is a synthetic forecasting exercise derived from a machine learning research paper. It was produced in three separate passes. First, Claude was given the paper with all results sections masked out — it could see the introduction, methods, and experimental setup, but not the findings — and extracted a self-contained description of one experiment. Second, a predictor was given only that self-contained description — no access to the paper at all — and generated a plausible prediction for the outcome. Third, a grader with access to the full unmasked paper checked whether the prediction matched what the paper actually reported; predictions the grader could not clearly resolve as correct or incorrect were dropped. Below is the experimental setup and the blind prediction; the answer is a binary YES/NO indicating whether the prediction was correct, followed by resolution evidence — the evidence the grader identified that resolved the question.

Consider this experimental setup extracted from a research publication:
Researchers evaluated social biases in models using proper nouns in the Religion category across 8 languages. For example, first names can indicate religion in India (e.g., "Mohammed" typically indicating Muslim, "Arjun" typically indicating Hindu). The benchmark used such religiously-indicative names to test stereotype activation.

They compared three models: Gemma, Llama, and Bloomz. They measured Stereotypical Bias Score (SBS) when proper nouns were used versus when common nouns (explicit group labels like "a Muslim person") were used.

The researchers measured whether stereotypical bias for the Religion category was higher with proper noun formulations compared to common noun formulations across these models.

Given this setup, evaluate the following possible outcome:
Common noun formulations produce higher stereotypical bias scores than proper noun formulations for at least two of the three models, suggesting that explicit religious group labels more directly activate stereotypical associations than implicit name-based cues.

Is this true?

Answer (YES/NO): NO